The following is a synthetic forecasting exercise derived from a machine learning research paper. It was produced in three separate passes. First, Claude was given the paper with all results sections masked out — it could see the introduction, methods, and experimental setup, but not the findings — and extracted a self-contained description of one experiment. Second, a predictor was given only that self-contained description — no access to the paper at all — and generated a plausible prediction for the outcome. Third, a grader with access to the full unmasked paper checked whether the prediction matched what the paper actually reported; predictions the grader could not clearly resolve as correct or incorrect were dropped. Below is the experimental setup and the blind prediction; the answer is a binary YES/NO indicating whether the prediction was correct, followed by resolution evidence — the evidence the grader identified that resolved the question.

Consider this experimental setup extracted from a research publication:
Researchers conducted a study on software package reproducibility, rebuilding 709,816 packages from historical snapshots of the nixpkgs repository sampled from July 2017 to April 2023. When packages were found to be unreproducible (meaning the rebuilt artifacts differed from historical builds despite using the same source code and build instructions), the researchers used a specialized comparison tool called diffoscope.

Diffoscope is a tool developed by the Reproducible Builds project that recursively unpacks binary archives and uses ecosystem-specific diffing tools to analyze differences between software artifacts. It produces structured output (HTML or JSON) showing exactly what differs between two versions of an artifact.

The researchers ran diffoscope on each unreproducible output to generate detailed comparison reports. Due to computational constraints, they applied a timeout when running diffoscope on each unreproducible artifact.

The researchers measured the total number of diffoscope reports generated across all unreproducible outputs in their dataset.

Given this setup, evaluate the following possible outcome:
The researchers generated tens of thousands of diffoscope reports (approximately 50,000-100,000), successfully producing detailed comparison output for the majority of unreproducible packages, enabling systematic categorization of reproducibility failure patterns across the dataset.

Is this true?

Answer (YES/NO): YES